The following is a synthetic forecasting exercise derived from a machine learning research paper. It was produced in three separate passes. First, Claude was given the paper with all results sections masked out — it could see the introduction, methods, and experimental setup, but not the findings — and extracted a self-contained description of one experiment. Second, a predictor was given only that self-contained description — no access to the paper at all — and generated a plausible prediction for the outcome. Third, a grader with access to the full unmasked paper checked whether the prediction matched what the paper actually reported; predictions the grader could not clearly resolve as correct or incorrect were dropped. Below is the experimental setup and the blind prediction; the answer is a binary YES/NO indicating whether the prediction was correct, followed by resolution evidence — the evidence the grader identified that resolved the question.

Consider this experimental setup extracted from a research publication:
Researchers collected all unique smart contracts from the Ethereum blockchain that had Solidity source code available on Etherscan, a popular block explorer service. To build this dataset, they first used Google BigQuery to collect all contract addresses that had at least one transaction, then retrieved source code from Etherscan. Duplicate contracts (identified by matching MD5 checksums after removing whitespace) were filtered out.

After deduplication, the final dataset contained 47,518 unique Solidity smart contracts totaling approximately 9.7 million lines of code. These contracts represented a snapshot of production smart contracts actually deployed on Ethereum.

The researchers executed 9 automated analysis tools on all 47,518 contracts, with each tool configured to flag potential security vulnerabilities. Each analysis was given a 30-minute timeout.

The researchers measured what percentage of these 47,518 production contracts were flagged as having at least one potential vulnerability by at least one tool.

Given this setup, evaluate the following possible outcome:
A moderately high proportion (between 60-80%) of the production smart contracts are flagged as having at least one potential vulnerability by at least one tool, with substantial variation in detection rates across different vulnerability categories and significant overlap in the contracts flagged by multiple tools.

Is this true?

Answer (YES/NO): NO